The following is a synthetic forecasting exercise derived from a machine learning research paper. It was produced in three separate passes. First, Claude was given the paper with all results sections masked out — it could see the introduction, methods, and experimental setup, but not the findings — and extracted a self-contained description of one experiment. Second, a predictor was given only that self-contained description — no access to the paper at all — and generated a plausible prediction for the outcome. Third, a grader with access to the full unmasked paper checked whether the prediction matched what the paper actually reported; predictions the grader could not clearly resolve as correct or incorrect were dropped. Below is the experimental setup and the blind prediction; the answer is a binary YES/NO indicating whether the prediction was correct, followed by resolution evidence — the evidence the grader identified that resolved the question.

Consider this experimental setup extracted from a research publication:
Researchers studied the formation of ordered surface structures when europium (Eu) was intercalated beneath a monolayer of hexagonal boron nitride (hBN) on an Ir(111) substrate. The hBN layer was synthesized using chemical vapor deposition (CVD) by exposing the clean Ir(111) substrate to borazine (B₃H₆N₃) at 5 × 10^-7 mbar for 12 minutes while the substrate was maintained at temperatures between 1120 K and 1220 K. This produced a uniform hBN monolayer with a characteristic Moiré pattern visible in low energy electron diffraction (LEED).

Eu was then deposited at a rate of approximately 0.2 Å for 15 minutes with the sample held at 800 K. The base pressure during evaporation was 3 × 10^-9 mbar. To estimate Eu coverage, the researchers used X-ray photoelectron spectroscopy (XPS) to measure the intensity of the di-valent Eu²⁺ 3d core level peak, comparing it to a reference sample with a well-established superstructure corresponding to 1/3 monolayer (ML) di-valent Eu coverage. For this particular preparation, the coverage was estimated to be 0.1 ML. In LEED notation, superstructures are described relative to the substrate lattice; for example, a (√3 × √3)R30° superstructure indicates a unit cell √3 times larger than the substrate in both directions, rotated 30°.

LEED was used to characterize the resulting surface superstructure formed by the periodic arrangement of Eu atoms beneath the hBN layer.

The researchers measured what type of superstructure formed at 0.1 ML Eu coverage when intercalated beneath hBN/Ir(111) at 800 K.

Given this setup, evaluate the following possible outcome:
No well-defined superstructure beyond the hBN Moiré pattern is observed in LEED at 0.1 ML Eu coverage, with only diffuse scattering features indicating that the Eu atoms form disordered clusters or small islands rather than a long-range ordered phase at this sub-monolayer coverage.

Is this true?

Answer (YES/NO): NO